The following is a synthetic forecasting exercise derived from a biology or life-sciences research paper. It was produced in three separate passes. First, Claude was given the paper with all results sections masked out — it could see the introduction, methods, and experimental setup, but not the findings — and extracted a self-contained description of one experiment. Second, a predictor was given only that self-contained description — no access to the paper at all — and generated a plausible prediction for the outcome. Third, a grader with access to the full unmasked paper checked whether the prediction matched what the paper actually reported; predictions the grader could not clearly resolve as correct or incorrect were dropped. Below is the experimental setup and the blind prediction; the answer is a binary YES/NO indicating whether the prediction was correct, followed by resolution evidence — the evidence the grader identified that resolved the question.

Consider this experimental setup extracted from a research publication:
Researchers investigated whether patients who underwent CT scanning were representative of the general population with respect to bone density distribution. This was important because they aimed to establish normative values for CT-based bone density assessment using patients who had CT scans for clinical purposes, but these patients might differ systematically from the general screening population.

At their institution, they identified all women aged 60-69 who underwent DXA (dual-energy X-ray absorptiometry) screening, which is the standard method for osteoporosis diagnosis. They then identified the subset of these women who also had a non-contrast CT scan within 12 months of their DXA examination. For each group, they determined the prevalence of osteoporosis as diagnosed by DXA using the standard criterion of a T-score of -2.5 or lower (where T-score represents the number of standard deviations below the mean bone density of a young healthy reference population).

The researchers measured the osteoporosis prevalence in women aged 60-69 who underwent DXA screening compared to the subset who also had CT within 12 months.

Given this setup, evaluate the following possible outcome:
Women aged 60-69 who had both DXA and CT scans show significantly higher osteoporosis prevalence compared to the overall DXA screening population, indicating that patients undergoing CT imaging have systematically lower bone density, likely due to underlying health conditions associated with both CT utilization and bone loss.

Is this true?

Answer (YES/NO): NO